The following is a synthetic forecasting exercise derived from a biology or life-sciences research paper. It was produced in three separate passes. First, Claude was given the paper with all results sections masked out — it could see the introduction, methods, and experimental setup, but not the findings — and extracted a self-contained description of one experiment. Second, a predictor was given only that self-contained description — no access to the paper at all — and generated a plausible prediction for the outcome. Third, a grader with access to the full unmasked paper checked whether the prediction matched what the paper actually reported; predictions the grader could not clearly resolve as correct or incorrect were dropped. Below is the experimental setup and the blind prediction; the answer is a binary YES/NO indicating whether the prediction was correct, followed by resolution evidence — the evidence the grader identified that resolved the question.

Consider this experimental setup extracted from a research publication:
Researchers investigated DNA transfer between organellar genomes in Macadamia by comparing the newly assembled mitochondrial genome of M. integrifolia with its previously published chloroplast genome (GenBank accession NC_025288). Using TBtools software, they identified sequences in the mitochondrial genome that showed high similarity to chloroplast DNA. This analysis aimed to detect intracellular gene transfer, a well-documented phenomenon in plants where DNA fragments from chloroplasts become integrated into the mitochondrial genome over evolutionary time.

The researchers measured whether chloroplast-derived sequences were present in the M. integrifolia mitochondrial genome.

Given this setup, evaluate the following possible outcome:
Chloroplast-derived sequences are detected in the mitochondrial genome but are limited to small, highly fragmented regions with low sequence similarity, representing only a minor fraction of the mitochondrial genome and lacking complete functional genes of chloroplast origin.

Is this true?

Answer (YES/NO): NO